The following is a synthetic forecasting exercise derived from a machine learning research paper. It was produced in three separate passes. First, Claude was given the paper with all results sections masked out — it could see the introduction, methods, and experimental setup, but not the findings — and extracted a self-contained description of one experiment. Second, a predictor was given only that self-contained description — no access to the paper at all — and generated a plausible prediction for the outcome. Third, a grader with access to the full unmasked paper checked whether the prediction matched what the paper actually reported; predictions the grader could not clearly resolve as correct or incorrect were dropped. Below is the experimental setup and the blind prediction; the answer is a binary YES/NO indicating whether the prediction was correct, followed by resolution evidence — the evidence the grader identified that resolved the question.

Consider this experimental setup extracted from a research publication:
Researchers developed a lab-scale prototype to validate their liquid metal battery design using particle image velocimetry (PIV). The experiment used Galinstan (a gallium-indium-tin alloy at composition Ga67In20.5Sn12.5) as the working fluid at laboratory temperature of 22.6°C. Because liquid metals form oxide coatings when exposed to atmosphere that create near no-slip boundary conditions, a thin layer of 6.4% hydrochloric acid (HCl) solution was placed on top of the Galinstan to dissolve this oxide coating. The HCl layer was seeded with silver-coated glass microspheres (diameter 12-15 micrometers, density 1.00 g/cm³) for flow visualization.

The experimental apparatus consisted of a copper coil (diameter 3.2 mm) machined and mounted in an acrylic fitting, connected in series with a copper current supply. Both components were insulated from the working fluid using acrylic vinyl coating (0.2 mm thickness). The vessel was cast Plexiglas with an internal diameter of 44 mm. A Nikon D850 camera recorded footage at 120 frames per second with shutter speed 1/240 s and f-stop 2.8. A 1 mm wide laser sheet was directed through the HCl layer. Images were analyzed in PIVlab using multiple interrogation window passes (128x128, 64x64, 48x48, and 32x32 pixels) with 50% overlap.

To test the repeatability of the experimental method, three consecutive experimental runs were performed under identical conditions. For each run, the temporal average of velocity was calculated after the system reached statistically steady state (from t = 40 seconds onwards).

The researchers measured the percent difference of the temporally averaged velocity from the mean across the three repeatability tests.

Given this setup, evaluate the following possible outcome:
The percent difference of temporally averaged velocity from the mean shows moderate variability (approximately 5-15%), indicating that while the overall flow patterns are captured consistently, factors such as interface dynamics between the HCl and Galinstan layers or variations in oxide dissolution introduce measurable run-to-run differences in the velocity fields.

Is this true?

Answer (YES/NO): NO